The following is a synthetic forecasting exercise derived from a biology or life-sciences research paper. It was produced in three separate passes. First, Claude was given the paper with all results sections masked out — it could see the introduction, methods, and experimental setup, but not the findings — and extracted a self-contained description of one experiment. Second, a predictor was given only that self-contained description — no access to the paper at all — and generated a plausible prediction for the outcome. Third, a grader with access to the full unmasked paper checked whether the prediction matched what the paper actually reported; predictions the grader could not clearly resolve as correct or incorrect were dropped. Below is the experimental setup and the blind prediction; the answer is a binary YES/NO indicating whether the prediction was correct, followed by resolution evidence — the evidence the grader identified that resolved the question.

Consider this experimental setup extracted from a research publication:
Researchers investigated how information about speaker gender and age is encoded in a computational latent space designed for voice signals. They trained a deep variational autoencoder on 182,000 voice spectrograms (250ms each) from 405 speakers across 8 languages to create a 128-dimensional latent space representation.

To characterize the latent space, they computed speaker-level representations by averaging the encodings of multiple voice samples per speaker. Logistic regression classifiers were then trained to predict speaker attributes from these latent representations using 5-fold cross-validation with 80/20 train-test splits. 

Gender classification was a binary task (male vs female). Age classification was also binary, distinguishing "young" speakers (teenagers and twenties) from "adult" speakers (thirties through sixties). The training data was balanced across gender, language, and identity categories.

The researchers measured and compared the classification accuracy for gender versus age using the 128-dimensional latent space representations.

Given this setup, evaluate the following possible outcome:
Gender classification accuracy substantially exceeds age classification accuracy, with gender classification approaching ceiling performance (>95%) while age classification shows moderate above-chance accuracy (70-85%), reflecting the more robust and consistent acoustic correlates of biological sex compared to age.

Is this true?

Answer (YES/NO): NO